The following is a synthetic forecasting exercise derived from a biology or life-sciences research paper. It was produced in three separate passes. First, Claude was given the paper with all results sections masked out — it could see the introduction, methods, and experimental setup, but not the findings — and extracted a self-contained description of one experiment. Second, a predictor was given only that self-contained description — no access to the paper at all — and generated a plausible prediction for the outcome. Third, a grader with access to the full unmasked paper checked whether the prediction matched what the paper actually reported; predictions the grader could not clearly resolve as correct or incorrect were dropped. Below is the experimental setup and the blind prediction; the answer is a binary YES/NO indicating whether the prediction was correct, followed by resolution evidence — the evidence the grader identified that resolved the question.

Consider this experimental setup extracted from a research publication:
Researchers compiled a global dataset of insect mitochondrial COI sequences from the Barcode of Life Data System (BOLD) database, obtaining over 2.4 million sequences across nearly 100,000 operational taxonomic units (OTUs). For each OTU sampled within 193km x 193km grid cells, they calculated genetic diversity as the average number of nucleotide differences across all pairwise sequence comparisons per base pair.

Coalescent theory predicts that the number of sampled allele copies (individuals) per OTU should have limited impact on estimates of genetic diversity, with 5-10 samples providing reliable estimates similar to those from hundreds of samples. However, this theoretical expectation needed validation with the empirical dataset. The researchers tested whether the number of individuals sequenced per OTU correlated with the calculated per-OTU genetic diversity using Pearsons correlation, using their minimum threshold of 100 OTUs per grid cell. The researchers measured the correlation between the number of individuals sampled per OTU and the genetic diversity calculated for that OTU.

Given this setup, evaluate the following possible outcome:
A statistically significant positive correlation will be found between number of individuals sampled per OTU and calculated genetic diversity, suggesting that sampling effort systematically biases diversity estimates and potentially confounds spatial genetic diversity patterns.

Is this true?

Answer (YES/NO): NO